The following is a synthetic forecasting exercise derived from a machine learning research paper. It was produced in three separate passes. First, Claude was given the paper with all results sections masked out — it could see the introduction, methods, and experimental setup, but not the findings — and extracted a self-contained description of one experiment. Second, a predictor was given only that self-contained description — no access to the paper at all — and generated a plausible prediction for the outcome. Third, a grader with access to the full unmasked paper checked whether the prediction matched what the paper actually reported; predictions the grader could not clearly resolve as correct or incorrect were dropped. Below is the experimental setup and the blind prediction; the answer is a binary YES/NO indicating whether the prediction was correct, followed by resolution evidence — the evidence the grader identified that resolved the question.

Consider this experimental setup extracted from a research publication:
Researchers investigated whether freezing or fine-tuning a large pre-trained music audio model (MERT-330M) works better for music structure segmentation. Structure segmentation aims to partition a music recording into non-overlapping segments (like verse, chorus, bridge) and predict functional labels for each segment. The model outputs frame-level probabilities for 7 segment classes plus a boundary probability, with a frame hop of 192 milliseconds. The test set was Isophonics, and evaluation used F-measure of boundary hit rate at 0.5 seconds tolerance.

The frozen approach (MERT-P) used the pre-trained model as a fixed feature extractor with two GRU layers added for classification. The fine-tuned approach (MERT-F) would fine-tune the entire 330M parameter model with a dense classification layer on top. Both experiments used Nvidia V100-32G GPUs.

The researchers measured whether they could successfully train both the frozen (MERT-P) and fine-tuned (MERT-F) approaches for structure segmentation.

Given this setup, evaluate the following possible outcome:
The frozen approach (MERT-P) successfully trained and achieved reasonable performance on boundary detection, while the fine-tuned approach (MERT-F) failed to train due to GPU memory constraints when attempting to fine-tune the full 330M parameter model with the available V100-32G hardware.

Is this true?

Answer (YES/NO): YES